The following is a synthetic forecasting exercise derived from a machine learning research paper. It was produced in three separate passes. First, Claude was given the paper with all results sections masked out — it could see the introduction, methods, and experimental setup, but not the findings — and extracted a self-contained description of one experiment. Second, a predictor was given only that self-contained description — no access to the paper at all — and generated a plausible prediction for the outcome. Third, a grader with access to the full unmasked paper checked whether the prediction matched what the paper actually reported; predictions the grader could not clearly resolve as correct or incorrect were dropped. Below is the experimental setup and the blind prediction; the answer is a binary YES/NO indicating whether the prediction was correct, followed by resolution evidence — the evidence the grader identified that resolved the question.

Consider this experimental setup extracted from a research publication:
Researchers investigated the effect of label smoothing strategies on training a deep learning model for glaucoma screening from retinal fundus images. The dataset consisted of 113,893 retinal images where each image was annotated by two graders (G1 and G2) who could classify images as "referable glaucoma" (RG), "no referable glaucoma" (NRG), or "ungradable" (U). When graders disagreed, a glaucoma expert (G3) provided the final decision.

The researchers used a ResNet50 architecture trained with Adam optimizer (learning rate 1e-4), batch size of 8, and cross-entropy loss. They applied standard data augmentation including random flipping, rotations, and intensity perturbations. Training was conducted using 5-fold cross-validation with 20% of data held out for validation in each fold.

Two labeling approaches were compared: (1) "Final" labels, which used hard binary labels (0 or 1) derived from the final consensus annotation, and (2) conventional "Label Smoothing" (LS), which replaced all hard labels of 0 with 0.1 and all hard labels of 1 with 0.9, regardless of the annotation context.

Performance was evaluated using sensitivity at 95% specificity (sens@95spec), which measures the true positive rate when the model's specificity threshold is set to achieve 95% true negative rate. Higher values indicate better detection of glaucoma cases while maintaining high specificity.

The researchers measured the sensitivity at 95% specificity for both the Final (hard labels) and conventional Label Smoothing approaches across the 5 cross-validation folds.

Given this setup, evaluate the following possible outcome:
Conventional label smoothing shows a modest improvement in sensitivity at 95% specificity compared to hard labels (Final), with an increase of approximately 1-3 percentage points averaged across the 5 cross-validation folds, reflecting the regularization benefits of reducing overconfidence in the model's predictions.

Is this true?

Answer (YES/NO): NO